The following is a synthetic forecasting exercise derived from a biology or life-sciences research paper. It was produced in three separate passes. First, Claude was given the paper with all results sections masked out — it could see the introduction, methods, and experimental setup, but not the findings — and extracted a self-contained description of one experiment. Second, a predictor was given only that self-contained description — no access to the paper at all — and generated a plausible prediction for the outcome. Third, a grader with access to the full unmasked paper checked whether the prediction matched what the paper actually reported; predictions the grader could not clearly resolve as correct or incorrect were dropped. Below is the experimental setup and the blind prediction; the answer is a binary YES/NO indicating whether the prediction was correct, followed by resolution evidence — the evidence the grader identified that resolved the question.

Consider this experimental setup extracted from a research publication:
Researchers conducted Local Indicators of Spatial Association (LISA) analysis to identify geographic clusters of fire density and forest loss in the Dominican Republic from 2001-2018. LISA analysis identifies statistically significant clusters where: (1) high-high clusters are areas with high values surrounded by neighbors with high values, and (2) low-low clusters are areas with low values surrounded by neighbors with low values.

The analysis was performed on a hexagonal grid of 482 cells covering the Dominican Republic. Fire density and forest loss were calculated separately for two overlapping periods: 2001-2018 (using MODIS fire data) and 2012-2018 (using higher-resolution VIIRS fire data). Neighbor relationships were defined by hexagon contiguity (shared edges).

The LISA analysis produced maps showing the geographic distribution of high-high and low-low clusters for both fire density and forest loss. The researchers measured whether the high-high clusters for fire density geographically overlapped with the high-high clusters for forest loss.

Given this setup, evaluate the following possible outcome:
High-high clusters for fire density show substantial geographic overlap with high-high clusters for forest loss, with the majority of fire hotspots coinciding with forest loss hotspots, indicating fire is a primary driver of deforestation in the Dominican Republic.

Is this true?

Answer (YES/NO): NO